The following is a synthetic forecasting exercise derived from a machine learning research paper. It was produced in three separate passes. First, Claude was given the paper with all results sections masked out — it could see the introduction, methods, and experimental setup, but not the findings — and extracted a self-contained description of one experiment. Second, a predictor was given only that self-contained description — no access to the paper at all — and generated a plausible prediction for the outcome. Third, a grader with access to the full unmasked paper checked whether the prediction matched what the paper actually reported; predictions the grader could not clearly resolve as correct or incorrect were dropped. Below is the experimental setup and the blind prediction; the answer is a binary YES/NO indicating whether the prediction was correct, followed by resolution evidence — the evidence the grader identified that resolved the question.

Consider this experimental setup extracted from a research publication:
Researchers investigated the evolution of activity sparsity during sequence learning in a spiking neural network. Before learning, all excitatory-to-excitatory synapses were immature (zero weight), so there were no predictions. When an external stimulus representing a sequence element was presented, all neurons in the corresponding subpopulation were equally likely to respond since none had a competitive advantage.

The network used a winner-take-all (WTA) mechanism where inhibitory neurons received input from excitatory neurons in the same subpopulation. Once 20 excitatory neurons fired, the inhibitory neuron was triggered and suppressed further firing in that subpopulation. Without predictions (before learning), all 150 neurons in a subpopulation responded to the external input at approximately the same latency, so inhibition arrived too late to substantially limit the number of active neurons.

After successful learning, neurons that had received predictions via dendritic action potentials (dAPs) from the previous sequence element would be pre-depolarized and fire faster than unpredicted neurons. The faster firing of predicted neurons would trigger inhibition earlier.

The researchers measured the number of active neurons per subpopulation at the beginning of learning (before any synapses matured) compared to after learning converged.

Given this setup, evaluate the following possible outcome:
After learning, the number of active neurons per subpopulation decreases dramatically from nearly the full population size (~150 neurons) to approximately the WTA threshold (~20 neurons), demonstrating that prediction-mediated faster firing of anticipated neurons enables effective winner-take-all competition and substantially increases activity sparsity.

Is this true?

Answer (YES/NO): YES